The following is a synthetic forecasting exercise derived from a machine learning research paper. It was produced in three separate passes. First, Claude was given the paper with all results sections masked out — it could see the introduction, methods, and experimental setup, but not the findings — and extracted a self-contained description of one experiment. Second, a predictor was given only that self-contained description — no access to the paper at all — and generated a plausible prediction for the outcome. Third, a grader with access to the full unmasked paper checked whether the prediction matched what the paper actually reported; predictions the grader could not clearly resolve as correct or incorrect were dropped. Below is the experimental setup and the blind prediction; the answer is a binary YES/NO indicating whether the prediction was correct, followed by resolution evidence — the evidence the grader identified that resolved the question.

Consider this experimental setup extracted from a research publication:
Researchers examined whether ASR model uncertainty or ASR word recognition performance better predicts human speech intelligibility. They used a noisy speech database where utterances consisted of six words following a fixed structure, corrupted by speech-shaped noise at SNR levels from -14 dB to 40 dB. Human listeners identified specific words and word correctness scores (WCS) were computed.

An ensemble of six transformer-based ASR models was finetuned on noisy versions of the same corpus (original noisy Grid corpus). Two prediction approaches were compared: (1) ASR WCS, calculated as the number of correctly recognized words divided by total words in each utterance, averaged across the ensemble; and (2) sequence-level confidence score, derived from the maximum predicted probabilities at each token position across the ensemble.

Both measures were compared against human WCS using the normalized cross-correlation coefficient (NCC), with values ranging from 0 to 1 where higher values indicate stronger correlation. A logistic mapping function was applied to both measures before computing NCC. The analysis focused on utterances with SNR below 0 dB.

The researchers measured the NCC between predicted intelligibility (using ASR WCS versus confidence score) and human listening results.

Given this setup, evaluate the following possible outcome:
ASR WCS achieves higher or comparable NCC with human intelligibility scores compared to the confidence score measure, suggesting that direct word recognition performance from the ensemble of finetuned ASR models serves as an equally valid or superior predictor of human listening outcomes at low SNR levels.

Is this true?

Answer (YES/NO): NO